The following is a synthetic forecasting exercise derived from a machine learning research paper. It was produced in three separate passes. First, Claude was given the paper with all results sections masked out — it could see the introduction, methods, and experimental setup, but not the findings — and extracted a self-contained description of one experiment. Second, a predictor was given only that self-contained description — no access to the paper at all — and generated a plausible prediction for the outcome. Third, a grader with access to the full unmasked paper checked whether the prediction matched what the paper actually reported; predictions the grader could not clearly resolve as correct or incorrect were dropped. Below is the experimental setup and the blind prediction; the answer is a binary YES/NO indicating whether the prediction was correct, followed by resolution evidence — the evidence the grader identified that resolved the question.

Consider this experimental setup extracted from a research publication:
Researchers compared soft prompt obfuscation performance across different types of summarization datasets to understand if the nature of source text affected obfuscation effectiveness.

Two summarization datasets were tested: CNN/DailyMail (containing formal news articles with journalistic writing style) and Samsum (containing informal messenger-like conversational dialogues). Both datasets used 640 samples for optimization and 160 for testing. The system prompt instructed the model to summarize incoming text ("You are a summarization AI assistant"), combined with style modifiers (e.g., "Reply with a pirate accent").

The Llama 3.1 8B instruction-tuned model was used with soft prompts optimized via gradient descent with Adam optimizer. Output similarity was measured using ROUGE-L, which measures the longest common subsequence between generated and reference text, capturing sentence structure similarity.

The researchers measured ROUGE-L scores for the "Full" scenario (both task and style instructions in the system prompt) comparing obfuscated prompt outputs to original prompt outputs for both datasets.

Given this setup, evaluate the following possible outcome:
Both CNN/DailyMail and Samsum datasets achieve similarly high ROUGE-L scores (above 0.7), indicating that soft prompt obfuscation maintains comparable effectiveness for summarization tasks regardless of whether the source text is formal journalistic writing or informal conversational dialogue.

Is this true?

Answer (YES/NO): NO